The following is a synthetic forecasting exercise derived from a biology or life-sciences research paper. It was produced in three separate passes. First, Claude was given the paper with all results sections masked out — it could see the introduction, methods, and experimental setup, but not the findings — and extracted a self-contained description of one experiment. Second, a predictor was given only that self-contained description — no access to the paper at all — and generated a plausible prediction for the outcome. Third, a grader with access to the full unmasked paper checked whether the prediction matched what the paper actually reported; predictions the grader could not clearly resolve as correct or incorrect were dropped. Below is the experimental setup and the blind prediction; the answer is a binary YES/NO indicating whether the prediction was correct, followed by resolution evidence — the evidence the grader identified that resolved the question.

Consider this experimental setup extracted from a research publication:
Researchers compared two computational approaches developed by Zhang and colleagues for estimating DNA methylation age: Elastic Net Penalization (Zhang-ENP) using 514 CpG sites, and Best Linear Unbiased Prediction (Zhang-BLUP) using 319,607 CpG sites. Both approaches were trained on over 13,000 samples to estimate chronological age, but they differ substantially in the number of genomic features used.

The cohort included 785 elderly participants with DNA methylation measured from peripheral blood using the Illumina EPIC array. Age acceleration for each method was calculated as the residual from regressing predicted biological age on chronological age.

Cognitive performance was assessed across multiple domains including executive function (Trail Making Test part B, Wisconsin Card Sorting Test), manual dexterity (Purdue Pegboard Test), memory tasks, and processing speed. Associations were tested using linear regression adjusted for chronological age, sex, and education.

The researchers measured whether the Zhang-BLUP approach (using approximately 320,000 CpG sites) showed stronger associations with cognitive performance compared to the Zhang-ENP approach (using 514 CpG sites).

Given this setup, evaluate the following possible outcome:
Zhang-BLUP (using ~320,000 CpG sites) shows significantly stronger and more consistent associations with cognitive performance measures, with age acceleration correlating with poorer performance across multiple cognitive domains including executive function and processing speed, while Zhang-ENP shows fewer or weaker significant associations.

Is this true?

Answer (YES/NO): NO